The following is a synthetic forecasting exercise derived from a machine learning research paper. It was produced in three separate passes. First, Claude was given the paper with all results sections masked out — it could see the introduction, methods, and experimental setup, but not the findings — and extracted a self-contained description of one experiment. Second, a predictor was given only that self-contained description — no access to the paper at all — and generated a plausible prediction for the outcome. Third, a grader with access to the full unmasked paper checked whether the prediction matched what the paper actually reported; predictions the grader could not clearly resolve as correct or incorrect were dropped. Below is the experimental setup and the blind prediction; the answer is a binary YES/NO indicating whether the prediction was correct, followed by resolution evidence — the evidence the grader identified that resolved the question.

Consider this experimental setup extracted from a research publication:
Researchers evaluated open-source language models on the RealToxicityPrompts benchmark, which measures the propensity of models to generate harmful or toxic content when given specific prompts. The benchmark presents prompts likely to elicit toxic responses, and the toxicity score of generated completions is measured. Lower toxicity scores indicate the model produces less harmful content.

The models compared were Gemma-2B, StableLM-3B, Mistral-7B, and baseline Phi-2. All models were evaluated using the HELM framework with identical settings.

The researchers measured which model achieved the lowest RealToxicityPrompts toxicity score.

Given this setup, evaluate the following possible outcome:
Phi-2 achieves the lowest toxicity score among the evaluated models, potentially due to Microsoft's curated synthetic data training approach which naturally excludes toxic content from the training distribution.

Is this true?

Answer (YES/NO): NO